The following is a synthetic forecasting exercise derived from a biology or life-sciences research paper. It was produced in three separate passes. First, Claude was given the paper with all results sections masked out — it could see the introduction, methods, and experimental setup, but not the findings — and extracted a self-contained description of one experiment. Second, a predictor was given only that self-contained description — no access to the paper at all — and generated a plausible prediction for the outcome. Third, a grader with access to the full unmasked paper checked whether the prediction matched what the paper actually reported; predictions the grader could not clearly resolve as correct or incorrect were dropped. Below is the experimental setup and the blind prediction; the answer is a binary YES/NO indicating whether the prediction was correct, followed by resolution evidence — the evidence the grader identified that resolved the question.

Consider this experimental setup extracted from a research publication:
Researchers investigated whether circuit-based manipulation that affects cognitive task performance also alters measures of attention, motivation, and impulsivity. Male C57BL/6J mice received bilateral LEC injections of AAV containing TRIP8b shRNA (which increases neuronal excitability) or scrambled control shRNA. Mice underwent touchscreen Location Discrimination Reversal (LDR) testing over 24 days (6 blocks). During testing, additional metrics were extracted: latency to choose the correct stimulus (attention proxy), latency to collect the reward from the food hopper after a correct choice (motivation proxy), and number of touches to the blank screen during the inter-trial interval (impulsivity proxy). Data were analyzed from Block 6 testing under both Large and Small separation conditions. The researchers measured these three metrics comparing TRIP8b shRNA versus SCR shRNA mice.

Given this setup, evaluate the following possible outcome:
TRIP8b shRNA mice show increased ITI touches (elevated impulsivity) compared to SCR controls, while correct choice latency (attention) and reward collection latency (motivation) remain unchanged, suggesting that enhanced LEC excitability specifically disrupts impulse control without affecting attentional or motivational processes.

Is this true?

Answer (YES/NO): NO